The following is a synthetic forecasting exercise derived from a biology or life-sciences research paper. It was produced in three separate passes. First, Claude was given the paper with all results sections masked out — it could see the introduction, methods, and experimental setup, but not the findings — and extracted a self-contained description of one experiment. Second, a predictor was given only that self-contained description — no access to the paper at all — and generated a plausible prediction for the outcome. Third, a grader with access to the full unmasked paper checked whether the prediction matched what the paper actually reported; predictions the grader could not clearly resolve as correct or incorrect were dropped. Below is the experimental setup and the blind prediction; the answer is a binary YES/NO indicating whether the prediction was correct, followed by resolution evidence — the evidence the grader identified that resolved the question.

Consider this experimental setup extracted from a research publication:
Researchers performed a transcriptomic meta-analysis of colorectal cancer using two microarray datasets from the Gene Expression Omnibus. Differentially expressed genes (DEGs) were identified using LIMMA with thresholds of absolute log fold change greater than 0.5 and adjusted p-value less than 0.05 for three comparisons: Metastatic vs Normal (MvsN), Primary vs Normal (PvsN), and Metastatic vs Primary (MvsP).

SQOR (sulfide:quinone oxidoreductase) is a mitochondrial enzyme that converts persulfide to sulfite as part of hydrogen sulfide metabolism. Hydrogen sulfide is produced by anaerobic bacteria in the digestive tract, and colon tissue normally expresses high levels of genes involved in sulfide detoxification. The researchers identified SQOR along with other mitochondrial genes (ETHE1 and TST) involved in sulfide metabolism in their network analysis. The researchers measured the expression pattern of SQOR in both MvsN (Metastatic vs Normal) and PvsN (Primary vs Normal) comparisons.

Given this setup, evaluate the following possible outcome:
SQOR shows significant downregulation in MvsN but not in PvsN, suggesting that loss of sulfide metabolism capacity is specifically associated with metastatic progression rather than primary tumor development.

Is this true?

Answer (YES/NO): NO